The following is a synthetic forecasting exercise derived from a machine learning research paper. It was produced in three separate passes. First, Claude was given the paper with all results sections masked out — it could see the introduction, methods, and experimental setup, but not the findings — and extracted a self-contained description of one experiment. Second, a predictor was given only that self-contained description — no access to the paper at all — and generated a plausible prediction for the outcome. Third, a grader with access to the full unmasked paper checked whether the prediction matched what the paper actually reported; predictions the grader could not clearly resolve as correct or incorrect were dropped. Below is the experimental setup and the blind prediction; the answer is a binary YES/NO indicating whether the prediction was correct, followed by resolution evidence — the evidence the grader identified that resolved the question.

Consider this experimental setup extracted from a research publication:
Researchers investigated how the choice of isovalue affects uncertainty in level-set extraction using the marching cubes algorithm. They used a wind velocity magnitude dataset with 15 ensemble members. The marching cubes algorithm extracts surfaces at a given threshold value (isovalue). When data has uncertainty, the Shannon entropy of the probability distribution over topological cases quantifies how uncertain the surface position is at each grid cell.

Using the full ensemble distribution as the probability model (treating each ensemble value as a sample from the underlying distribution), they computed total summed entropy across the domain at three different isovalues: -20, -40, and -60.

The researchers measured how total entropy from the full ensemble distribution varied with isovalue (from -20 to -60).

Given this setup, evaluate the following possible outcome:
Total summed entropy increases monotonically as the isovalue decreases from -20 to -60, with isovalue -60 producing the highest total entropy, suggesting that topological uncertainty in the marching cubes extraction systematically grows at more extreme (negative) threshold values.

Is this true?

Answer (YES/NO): NO